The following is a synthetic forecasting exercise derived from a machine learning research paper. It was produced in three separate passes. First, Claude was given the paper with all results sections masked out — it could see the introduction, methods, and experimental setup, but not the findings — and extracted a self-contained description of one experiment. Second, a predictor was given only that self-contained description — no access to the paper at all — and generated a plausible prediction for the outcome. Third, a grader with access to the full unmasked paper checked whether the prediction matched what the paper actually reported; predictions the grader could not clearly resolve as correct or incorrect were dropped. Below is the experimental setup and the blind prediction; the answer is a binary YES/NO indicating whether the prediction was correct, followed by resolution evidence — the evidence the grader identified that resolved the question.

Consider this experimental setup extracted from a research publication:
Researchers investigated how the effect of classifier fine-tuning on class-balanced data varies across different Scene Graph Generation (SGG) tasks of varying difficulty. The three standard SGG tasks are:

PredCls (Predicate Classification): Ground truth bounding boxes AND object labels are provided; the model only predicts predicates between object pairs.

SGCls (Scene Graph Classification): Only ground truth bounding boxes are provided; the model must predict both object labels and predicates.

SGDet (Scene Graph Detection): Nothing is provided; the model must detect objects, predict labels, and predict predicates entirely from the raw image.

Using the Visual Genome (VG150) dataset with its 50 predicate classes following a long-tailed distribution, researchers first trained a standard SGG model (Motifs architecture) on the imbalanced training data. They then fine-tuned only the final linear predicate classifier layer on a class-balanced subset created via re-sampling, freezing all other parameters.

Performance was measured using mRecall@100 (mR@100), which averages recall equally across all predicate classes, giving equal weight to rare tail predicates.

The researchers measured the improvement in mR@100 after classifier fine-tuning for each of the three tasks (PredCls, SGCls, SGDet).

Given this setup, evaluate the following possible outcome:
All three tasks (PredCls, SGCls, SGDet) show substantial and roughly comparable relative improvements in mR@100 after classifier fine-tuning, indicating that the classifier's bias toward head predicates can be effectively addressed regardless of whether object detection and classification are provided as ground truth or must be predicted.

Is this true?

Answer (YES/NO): NO